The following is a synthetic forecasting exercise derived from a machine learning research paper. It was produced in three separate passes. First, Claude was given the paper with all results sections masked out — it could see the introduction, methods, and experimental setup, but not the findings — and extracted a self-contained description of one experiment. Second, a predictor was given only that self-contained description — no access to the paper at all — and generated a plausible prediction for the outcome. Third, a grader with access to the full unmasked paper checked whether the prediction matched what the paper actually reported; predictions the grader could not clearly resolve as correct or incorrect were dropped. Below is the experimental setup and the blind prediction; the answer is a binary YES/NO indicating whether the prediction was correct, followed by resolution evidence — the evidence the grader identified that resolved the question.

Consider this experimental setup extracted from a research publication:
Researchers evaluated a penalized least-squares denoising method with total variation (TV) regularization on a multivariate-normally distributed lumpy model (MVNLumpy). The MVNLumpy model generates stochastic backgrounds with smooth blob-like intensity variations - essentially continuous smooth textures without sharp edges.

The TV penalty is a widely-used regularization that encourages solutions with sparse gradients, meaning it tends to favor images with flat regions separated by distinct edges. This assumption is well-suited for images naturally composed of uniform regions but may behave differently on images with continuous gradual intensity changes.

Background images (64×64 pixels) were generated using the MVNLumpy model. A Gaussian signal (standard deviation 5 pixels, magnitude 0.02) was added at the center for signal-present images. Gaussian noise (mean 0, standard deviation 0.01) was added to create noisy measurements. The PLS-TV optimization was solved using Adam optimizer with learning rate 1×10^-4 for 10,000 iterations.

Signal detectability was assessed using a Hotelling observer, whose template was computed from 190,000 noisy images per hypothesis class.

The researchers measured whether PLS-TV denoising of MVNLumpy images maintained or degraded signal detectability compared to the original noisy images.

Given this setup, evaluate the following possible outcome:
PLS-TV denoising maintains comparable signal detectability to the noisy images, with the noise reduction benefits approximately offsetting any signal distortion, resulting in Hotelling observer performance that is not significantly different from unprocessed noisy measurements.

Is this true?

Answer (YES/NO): NO